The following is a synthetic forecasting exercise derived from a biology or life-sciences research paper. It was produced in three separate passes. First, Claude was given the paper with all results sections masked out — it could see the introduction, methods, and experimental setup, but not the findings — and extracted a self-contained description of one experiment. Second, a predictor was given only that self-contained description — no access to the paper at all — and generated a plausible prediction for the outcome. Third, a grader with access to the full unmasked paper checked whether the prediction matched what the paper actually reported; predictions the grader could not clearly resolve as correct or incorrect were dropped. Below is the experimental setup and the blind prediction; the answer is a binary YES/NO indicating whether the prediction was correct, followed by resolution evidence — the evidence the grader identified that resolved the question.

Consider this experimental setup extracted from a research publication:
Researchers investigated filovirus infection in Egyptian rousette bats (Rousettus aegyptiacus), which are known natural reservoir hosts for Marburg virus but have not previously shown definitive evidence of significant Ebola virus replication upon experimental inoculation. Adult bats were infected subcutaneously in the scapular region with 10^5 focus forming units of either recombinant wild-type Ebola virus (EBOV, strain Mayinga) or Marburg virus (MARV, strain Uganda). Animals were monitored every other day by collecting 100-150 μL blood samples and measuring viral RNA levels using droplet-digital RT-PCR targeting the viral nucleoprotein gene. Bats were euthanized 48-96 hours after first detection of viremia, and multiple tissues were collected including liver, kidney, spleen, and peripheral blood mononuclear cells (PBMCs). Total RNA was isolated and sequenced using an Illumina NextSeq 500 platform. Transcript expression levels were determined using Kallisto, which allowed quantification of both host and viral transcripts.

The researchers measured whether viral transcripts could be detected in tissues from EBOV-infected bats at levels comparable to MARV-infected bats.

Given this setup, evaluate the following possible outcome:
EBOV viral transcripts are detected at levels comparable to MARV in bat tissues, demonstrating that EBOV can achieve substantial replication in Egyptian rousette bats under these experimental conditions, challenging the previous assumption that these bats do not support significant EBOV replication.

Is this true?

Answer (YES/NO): NO